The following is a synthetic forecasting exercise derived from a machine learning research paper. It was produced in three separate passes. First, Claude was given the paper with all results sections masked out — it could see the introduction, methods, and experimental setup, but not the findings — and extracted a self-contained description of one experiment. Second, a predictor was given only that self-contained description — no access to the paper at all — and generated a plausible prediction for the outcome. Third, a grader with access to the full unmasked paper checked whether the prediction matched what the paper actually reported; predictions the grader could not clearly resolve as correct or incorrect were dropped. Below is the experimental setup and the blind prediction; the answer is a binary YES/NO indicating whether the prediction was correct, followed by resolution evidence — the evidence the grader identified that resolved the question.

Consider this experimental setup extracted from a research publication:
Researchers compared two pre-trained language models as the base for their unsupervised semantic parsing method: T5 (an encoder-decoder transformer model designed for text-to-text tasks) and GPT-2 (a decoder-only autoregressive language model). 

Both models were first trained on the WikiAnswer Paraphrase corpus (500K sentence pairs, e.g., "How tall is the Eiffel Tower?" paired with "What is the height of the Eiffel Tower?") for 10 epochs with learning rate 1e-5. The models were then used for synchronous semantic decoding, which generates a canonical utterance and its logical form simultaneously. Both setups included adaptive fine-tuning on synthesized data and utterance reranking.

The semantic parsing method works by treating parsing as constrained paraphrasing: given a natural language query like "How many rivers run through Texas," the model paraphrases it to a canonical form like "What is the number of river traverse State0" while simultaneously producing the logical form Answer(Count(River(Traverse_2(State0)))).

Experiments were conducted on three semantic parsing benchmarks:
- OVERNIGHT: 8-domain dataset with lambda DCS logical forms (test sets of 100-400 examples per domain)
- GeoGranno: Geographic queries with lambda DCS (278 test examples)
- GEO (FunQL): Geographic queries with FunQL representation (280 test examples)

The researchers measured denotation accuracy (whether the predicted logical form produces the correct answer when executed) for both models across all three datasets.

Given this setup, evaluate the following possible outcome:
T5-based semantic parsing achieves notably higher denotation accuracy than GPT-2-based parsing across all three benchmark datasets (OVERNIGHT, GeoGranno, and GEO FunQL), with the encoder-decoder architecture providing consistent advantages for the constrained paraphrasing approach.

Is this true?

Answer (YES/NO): NO